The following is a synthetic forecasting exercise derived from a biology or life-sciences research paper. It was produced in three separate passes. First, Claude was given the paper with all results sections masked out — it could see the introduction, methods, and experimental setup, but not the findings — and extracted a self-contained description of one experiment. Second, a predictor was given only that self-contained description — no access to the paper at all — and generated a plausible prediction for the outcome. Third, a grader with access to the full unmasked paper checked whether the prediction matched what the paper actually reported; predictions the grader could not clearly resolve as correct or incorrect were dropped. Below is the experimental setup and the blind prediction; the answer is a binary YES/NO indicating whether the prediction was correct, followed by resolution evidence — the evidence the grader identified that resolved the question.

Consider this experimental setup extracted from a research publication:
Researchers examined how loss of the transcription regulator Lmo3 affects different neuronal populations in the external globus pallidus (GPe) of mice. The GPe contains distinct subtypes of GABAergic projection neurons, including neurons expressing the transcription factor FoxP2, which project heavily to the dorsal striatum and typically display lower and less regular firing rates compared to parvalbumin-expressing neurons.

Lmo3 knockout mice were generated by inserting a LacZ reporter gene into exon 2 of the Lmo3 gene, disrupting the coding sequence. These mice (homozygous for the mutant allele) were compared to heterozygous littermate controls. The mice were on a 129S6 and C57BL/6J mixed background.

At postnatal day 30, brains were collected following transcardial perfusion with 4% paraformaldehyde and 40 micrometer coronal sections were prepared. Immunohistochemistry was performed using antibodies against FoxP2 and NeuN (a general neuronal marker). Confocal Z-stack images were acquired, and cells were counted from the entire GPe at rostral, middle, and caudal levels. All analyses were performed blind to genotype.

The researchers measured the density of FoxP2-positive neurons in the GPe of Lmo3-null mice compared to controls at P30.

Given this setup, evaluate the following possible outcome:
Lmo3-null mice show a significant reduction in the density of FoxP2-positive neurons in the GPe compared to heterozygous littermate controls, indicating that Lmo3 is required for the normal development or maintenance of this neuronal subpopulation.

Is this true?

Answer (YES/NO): NO